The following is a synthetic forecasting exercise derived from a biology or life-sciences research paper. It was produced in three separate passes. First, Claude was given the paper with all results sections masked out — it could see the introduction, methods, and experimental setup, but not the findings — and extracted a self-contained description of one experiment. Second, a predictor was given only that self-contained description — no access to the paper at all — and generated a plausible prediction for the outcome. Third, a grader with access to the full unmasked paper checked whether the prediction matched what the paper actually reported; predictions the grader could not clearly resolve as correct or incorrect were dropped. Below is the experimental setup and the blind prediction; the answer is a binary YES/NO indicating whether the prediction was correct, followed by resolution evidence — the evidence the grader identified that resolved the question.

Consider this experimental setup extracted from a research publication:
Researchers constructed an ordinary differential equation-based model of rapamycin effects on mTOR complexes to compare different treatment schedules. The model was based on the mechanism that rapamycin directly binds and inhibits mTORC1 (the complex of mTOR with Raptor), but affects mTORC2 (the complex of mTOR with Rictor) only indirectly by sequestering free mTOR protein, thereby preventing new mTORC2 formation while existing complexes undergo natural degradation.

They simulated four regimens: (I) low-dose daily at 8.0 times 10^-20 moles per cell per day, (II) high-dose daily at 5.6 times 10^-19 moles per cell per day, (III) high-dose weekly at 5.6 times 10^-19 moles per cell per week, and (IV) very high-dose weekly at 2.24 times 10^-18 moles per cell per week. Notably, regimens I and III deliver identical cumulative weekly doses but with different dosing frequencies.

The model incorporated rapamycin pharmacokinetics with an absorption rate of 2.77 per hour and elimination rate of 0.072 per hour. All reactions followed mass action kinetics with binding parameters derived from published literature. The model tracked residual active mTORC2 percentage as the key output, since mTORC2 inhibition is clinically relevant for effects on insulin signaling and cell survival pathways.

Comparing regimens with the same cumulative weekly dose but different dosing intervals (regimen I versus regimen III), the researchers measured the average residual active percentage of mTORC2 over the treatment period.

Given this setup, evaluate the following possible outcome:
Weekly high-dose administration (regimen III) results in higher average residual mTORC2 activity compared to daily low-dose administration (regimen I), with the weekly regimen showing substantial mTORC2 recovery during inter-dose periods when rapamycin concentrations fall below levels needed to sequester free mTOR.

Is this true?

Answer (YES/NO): NO